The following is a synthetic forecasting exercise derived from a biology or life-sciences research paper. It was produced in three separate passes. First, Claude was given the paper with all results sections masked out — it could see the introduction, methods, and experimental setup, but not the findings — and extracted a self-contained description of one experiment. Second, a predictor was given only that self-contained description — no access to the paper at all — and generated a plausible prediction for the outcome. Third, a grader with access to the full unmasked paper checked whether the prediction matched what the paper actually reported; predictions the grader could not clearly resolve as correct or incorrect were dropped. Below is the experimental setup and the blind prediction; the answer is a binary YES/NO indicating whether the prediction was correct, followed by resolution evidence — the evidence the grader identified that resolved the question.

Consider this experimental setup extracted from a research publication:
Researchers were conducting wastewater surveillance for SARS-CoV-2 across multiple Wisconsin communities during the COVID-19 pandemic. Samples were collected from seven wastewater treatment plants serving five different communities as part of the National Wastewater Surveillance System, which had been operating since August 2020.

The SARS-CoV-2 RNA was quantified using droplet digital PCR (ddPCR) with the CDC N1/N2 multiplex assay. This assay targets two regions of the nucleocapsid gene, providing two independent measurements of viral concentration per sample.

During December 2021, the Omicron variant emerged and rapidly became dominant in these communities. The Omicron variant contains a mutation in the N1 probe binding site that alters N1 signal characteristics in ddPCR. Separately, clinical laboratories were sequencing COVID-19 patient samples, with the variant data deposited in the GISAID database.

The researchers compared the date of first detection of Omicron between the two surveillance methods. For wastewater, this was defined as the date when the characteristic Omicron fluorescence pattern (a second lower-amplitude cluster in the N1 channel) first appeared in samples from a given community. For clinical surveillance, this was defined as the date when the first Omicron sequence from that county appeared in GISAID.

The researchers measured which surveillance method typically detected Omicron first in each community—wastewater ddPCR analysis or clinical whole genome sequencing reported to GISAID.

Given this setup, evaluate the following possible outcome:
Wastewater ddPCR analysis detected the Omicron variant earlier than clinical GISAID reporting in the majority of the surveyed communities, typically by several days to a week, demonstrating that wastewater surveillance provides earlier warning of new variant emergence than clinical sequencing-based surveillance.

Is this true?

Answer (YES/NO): YES